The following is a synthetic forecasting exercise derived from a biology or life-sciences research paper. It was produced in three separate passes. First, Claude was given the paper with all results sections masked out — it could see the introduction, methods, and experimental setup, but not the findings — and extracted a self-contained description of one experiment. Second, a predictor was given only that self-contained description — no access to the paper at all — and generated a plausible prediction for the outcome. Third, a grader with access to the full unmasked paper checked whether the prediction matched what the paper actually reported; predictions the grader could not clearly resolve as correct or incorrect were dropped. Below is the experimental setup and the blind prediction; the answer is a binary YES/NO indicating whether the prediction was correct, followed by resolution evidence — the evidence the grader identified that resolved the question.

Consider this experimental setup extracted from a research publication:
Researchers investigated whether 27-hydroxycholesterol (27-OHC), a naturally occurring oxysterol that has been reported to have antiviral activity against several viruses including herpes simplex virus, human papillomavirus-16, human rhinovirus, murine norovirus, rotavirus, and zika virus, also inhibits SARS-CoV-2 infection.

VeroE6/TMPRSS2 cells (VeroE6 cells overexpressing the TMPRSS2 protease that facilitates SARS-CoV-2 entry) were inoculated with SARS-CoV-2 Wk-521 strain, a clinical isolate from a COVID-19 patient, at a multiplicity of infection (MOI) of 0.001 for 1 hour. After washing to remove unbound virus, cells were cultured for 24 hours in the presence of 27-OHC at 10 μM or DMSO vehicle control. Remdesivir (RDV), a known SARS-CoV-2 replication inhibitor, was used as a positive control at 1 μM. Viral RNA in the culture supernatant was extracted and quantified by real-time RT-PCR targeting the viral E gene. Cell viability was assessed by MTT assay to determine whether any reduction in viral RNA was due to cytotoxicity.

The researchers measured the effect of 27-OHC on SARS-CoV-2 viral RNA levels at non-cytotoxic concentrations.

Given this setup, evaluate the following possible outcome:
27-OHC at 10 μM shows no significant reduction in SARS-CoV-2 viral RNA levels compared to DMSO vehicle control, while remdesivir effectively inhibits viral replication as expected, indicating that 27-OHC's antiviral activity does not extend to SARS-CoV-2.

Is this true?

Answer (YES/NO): NO